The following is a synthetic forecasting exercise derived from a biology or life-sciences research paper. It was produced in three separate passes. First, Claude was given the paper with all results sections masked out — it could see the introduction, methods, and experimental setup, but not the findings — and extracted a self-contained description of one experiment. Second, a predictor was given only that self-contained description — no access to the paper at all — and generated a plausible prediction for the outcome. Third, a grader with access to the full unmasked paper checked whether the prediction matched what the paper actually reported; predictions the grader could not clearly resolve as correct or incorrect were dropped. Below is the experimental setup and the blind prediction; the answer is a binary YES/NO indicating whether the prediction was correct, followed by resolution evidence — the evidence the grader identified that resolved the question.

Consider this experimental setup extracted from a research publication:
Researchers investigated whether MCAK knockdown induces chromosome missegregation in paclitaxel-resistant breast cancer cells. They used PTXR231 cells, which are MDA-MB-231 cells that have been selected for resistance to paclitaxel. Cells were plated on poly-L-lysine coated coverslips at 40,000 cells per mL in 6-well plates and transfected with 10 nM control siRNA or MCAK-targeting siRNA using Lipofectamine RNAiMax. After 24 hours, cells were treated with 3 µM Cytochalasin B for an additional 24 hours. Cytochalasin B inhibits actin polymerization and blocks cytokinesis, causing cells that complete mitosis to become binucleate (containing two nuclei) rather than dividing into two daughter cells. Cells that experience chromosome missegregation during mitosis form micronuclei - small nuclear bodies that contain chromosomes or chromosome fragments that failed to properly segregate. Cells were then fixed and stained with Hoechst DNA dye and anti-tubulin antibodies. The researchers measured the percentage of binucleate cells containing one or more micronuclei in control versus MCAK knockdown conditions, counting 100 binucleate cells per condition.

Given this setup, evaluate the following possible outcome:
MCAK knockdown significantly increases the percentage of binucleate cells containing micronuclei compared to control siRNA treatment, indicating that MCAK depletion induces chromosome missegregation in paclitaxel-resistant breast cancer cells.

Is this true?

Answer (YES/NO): YES